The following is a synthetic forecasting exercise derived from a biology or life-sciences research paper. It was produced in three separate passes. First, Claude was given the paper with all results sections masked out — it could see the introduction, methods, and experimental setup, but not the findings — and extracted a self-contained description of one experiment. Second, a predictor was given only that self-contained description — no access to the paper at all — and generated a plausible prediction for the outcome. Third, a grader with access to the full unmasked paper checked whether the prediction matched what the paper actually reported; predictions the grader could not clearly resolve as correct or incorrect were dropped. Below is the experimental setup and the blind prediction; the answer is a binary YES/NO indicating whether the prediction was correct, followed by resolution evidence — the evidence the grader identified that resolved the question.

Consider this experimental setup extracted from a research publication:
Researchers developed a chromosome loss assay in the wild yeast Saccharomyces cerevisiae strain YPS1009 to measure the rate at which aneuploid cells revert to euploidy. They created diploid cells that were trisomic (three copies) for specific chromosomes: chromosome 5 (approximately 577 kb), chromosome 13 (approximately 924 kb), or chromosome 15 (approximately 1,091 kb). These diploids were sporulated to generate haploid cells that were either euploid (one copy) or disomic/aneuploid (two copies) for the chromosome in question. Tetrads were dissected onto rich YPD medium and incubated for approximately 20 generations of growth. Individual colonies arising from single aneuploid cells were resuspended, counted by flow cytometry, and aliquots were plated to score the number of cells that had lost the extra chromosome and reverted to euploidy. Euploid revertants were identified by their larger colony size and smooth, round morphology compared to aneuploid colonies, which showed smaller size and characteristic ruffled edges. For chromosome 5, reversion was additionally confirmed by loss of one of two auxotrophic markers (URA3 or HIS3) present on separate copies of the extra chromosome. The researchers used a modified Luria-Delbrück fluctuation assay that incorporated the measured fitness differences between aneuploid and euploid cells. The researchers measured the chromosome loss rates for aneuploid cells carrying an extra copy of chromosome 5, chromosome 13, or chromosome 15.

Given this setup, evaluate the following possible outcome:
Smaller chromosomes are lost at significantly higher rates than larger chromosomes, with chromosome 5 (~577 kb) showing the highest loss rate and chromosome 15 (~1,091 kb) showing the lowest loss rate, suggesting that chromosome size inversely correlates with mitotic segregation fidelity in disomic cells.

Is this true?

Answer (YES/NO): NO